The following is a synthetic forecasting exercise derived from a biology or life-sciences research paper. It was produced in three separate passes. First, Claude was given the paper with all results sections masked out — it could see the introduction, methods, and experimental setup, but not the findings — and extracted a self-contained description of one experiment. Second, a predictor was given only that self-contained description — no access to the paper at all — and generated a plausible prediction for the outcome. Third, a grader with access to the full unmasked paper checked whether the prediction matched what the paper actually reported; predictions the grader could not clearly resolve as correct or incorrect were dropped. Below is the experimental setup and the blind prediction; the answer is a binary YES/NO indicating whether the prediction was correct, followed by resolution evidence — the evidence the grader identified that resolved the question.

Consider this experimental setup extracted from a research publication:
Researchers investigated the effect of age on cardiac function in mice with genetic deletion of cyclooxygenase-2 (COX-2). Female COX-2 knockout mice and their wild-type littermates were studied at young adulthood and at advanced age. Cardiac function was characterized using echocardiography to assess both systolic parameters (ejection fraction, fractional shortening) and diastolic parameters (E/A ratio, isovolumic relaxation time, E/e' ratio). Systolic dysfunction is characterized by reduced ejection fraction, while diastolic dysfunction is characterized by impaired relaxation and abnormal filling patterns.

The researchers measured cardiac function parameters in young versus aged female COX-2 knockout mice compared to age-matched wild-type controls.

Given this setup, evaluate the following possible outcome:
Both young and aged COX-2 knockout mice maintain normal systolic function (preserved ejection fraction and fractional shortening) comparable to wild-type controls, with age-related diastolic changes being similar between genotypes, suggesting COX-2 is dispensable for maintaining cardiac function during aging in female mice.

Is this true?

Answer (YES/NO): NO